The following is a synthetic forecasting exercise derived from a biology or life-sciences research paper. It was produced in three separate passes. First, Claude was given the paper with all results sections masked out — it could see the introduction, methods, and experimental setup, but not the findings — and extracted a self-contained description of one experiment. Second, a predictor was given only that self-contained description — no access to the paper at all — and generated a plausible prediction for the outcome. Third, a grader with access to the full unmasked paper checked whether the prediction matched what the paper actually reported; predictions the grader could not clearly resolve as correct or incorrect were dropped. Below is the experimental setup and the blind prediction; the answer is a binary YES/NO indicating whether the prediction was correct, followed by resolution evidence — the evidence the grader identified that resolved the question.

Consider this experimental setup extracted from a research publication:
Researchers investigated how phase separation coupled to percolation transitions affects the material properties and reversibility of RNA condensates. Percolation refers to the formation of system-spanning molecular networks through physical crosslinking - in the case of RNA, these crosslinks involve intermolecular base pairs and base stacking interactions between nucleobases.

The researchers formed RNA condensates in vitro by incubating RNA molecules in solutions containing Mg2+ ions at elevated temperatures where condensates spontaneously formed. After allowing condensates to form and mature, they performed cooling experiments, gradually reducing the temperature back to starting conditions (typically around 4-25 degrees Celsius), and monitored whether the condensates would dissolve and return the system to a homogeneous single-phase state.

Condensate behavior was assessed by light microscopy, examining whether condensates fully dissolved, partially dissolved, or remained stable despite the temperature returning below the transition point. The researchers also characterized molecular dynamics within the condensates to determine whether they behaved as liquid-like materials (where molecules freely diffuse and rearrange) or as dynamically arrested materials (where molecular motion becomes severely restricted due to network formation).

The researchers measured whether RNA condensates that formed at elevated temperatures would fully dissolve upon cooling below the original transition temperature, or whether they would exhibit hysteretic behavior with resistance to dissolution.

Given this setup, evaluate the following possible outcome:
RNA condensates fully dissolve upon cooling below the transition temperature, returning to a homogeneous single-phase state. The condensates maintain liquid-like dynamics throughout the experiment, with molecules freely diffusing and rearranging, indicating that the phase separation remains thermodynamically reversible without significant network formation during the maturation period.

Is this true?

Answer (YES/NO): NO